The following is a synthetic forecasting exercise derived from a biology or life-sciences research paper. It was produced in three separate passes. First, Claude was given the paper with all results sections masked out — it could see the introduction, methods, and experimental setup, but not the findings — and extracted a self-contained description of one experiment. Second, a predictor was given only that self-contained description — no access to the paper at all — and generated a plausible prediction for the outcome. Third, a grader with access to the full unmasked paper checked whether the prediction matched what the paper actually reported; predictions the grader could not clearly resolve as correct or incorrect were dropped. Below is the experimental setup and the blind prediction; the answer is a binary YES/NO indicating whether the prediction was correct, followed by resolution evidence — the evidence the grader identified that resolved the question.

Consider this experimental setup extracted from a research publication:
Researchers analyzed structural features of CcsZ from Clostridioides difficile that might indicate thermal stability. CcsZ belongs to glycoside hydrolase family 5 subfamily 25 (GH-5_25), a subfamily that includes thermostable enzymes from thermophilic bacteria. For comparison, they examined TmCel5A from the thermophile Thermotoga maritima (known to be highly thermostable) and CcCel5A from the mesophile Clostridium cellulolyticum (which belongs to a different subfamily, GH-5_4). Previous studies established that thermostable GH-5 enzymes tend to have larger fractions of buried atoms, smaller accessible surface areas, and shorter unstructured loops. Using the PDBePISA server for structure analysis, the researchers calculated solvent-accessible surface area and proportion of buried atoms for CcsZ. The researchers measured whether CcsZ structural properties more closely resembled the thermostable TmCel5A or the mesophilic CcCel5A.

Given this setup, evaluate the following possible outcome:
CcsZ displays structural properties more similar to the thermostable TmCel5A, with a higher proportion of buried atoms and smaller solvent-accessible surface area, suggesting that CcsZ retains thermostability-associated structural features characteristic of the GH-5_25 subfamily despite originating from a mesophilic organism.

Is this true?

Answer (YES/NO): YES